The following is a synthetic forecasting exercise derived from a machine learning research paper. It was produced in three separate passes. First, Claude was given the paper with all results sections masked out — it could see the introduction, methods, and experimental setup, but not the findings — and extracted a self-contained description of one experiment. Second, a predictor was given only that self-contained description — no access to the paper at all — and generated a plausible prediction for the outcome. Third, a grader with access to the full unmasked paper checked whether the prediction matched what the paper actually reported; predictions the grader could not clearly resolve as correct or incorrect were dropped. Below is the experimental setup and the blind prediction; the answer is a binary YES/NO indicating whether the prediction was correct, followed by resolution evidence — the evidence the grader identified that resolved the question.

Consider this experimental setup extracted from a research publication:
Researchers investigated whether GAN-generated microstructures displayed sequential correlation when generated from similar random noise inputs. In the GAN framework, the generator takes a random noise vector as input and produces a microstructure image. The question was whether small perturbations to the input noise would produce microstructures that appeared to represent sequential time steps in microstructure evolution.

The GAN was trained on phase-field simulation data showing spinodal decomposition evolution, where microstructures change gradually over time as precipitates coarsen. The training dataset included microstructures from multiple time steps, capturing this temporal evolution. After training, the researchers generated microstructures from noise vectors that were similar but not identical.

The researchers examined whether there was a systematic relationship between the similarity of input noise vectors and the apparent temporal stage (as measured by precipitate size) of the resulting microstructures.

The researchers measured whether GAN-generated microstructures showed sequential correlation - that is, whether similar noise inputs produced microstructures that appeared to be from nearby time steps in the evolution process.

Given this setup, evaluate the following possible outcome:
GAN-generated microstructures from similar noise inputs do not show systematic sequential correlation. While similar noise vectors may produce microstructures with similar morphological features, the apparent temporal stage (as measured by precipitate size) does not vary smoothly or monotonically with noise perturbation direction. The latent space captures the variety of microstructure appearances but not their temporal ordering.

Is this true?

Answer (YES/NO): NO